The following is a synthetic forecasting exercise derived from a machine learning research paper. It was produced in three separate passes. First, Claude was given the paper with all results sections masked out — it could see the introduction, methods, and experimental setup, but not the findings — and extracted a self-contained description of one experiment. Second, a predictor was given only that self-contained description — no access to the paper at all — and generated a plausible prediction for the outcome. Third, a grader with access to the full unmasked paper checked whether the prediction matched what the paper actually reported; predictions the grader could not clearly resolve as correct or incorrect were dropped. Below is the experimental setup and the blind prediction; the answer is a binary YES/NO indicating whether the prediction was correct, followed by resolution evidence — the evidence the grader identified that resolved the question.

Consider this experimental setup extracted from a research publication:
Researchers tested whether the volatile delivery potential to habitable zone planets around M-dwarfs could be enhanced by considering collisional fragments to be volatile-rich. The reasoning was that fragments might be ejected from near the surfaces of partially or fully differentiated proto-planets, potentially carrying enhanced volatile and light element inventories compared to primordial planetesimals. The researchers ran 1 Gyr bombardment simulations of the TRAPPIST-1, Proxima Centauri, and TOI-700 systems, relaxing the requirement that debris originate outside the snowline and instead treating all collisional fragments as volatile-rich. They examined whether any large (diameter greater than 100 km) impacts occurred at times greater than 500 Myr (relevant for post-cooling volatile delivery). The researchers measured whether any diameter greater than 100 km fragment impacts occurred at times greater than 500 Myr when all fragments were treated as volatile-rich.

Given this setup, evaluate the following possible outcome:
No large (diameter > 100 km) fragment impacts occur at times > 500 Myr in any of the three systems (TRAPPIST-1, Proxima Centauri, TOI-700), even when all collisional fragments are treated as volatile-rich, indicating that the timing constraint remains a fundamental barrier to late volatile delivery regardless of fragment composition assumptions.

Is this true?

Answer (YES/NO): NO